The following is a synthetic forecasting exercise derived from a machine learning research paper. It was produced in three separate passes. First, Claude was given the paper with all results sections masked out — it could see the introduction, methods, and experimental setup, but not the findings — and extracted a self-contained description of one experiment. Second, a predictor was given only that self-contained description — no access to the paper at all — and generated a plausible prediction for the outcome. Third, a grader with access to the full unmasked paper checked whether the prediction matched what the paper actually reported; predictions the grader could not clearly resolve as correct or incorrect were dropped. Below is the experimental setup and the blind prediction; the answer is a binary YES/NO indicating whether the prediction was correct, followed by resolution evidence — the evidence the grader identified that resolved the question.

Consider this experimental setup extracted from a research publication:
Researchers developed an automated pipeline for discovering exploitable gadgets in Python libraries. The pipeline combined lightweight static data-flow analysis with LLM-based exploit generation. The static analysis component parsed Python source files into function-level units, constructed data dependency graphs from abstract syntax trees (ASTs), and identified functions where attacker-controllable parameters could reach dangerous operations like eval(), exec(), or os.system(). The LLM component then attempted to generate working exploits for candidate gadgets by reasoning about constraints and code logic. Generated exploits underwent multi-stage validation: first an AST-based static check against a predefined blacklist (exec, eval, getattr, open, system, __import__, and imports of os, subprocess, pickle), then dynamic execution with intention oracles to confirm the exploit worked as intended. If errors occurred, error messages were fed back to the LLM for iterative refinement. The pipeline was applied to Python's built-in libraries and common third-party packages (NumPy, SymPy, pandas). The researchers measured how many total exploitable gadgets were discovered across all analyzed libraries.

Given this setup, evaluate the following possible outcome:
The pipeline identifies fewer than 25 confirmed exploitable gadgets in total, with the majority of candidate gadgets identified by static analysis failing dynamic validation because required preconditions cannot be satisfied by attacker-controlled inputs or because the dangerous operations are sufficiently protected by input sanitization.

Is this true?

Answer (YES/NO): NO